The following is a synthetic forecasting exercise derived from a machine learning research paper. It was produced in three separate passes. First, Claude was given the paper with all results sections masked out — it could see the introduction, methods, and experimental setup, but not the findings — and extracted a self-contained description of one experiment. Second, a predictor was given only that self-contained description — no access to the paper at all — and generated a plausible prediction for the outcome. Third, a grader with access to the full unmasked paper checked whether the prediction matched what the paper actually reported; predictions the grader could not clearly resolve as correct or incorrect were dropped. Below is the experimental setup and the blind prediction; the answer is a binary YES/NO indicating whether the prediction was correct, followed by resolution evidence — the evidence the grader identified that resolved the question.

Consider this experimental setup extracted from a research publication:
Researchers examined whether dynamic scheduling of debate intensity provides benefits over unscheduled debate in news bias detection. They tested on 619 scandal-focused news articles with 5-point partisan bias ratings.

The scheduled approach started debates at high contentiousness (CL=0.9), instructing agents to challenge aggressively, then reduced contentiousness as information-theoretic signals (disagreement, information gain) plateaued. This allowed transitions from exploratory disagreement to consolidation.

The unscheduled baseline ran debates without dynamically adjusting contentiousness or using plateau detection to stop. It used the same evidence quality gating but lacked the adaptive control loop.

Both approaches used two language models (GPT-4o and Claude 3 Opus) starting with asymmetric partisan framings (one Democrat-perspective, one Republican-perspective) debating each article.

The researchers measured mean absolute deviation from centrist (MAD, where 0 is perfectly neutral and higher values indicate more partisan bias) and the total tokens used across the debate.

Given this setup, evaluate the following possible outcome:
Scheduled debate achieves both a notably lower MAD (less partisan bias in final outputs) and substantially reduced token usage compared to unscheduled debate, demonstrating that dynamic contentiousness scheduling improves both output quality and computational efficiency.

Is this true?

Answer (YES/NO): YES